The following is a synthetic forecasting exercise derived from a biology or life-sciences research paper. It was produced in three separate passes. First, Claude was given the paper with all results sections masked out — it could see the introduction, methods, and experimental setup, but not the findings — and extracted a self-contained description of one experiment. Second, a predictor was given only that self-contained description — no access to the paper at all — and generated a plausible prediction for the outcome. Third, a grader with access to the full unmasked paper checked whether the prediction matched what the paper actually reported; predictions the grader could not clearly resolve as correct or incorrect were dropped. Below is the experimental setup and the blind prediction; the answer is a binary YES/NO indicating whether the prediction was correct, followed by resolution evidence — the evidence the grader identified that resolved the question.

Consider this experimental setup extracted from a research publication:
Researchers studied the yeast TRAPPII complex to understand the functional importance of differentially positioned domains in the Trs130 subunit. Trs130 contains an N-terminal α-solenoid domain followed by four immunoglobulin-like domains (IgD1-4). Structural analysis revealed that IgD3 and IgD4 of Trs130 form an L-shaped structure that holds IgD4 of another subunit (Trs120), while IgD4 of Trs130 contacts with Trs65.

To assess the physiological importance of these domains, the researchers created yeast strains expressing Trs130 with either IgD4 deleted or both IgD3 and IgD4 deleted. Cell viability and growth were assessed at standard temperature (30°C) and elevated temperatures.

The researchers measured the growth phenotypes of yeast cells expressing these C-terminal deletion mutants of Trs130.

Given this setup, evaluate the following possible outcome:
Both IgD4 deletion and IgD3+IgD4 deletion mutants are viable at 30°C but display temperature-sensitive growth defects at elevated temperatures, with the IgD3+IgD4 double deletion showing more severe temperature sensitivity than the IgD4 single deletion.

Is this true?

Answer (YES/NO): NO